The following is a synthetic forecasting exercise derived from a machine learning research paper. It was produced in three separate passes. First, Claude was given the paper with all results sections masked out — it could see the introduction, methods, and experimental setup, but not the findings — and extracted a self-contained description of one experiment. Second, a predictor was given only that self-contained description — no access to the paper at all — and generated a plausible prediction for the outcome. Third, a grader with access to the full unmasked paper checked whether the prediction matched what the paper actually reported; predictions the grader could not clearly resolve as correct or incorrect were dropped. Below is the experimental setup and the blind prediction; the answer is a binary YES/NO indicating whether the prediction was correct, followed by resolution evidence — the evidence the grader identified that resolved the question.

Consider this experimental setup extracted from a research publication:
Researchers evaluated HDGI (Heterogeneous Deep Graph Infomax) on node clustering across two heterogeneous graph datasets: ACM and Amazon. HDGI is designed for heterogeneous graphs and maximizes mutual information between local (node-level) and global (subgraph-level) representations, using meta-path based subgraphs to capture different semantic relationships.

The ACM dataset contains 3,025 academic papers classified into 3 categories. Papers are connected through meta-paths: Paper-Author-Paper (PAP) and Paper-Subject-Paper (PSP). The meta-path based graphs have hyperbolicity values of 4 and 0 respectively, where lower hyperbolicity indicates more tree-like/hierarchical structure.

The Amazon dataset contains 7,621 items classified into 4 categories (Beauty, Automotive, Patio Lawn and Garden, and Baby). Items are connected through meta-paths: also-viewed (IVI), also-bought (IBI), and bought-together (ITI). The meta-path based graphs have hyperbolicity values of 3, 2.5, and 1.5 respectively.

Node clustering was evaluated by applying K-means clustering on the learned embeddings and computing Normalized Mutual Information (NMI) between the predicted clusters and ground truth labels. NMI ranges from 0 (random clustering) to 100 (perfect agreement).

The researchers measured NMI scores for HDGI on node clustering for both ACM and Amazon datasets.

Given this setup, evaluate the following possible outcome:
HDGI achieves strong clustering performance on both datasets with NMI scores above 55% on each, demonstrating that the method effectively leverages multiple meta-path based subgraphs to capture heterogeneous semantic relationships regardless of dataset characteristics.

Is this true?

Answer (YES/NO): NO